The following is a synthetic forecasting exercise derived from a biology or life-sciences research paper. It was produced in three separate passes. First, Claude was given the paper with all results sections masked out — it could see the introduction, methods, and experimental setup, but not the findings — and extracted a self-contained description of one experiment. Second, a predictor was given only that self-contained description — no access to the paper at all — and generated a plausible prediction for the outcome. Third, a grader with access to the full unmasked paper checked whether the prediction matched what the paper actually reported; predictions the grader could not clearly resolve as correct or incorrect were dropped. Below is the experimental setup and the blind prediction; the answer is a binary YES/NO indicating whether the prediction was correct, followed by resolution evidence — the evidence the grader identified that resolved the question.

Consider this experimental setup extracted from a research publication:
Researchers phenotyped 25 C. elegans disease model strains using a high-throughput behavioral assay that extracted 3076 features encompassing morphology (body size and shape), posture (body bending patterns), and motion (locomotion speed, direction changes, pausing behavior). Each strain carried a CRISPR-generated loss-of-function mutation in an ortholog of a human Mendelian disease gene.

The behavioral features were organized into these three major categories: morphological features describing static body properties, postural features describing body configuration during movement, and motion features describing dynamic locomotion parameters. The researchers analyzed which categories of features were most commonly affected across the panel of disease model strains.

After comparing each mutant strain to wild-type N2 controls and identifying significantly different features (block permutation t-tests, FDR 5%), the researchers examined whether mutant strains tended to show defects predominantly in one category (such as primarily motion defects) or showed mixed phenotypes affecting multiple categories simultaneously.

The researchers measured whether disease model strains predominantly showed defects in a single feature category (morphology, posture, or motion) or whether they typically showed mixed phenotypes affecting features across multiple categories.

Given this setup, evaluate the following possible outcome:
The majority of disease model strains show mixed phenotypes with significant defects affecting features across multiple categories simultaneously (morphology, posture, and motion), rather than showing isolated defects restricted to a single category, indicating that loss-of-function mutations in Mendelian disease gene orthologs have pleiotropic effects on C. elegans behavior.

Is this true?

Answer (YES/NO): YES